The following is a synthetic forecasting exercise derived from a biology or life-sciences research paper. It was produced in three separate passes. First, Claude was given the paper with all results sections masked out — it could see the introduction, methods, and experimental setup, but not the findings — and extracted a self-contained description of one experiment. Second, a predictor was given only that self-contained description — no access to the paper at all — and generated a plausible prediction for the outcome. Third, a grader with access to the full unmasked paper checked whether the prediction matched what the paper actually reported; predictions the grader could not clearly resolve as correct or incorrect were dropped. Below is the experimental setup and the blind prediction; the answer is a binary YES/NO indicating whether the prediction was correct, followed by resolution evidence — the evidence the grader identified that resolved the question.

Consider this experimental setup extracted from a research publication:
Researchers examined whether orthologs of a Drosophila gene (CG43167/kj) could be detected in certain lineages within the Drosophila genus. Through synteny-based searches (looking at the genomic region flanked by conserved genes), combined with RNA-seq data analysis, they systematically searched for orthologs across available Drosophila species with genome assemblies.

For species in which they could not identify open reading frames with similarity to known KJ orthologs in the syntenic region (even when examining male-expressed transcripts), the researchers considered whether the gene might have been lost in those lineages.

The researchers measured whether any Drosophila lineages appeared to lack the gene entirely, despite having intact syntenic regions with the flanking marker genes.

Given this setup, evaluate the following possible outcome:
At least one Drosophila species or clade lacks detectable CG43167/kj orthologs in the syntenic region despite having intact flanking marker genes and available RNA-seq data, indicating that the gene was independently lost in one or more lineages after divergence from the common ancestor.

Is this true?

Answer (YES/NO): YES